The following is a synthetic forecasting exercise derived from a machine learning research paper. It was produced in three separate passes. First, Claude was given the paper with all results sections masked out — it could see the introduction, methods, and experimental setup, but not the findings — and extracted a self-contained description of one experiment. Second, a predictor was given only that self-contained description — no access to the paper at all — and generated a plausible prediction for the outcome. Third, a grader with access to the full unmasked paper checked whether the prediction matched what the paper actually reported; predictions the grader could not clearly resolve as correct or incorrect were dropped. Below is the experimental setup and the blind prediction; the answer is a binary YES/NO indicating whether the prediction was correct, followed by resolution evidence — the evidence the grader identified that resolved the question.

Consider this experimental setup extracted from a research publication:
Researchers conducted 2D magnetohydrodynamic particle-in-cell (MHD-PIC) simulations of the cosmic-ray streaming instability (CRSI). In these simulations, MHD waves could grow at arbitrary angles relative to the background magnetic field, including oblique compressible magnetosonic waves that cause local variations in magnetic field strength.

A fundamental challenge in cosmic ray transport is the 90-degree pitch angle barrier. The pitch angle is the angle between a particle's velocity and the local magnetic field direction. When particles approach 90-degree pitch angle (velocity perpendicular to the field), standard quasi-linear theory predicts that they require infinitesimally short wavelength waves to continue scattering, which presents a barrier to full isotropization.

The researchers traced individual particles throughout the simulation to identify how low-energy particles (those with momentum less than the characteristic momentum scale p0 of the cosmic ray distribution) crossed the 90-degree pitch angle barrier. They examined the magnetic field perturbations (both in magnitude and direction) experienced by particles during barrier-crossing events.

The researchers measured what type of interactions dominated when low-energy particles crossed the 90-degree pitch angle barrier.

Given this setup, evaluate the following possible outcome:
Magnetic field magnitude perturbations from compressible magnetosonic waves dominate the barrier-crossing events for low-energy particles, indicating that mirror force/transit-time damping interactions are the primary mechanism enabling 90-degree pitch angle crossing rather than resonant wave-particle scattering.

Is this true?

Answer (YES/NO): YES